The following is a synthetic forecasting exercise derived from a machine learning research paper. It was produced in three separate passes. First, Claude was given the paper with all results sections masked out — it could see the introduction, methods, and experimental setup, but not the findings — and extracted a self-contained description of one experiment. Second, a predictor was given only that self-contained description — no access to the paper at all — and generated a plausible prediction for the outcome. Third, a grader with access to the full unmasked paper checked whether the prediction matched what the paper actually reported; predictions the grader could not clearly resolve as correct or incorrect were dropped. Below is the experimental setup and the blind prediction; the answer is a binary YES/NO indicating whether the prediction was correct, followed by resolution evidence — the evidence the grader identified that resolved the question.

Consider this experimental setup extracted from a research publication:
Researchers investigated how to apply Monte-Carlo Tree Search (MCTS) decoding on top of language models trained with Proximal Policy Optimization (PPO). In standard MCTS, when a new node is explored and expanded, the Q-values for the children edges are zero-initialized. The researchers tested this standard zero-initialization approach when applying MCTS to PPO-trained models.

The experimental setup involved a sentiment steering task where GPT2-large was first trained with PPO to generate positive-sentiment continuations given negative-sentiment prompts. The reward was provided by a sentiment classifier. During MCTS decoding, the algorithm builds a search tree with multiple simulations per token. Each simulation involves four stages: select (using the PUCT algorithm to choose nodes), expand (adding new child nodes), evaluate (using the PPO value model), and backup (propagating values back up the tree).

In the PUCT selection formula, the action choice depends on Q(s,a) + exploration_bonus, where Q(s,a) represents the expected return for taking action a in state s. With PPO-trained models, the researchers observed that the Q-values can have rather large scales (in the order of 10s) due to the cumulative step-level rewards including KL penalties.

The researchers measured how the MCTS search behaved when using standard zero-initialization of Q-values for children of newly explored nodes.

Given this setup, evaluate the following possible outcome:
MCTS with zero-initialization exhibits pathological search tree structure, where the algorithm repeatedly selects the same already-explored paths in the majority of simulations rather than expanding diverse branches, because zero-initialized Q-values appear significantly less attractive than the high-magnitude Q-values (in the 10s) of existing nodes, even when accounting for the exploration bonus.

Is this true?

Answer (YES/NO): YES